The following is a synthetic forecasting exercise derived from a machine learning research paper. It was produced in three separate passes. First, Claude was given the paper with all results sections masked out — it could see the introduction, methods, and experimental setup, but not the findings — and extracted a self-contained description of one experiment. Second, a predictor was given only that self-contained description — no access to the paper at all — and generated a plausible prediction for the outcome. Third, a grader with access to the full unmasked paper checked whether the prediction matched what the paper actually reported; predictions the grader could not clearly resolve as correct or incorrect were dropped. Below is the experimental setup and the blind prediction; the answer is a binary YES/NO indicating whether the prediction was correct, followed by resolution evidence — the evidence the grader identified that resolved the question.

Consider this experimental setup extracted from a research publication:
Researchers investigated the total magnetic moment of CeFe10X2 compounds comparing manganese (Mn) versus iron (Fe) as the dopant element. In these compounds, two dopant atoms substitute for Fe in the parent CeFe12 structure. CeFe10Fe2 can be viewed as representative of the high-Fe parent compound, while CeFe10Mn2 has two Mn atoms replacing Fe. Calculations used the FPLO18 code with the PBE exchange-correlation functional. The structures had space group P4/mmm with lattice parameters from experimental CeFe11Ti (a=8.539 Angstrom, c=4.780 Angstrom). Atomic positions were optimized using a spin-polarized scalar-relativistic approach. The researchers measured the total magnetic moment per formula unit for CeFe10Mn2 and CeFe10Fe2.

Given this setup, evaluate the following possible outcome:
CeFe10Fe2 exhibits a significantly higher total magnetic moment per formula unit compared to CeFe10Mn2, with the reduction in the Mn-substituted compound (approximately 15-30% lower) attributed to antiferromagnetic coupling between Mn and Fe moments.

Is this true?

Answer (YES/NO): NO